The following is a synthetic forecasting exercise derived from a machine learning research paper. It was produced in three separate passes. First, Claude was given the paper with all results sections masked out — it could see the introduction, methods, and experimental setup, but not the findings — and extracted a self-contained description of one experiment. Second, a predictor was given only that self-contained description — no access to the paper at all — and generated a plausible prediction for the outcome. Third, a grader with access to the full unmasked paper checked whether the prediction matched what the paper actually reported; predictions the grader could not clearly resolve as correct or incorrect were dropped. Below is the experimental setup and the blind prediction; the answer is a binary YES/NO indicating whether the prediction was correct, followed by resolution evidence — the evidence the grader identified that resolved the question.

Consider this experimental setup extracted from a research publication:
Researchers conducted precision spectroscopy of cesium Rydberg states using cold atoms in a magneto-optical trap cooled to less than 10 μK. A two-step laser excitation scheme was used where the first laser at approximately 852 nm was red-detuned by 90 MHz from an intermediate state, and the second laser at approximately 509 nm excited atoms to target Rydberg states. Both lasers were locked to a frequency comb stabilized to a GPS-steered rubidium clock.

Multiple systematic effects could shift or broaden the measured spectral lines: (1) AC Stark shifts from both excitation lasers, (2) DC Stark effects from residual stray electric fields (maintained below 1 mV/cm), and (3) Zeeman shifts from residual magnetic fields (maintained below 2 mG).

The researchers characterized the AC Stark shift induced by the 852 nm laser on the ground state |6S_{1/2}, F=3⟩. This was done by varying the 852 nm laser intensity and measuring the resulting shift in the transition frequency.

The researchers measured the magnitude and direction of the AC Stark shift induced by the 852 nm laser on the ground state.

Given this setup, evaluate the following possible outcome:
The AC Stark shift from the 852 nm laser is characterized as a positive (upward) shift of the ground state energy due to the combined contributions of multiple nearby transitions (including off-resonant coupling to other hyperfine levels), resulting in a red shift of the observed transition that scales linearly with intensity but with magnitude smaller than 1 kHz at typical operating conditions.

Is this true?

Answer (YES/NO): NO